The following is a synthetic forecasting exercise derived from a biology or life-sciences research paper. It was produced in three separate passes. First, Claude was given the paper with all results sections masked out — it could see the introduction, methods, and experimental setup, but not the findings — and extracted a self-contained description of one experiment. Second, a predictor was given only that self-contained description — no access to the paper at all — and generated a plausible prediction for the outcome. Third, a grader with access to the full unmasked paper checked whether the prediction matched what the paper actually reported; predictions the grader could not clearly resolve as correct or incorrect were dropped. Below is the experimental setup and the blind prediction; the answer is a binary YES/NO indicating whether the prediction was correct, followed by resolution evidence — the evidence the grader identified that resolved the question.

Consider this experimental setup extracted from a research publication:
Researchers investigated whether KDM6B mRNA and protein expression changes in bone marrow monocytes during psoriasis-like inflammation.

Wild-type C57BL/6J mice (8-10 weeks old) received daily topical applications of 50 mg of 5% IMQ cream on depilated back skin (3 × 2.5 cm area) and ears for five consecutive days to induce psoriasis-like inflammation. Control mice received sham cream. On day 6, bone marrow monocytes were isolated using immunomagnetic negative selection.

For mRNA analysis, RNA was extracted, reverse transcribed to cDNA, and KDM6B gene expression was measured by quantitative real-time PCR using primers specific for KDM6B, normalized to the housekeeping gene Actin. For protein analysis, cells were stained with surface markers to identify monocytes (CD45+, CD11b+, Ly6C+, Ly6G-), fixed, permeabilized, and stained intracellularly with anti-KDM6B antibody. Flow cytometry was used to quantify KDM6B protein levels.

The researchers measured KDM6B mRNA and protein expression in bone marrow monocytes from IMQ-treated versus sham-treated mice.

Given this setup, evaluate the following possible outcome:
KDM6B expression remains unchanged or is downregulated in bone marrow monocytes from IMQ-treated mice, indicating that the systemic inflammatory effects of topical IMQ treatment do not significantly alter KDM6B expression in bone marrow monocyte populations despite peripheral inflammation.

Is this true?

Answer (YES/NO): NO